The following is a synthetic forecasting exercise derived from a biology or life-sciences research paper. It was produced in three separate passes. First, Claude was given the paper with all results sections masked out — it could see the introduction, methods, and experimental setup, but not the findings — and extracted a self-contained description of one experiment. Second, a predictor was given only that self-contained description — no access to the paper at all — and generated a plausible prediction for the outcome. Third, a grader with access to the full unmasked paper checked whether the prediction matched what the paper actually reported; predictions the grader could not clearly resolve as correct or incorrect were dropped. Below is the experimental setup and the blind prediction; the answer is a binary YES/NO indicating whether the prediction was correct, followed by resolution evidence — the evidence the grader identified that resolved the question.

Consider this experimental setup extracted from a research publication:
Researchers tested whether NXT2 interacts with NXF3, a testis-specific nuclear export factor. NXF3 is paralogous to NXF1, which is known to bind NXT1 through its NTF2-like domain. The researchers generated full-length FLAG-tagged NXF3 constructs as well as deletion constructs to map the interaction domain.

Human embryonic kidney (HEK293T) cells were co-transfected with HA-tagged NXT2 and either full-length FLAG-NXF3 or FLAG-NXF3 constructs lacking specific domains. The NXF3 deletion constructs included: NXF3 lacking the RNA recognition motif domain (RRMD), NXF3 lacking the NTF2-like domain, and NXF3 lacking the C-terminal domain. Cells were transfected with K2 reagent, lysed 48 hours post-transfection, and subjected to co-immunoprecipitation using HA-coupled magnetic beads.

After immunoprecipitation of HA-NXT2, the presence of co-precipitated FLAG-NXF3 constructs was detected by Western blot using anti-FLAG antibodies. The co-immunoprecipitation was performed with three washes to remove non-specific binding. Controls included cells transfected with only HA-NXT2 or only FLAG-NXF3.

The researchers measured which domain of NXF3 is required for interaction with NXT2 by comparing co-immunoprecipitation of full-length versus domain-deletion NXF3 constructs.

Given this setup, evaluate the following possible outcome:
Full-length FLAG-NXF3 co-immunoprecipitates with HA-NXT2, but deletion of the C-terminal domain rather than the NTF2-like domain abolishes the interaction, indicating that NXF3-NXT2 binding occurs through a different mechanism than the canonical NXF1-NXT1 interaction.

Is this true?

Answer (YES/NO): NO